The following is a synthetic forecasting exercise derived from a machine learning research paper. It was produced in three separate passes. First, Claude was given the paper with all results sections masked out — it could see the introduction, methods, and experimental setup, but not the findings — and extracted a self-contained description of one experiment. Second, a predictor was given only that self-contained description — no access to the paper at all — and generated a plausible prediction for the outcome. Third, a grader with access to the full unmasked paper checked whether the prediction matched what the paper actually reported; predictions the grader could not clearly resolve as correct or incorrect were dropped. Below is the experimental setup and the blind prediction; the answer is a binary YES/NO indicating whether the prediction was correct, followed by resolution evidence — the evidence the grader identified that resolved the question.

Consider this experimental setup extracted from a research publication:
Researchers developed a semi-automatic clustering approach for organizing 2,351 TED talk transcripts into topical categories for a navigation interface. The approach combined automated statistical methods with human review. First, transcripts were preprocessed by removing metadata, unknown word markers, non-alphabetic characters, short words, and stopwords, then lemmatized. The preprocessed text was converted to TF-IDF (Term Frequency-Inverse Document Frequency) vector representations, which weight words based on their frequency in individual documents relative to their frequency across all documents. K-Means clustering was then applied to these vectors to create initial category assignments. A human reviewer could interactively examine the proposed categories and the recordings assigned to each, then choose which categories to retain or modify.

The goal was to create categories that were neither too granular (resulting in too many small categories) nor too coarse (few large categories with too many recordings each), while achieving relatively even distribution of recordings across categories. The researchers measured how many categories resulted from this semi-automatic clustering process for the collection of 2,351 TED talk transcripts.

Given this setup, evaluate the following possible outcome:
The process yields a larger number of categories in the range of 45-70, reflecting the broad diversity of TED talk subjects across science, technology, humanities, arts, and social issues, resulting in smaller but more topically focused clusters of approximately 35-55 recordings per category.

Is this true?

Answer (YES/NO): NO